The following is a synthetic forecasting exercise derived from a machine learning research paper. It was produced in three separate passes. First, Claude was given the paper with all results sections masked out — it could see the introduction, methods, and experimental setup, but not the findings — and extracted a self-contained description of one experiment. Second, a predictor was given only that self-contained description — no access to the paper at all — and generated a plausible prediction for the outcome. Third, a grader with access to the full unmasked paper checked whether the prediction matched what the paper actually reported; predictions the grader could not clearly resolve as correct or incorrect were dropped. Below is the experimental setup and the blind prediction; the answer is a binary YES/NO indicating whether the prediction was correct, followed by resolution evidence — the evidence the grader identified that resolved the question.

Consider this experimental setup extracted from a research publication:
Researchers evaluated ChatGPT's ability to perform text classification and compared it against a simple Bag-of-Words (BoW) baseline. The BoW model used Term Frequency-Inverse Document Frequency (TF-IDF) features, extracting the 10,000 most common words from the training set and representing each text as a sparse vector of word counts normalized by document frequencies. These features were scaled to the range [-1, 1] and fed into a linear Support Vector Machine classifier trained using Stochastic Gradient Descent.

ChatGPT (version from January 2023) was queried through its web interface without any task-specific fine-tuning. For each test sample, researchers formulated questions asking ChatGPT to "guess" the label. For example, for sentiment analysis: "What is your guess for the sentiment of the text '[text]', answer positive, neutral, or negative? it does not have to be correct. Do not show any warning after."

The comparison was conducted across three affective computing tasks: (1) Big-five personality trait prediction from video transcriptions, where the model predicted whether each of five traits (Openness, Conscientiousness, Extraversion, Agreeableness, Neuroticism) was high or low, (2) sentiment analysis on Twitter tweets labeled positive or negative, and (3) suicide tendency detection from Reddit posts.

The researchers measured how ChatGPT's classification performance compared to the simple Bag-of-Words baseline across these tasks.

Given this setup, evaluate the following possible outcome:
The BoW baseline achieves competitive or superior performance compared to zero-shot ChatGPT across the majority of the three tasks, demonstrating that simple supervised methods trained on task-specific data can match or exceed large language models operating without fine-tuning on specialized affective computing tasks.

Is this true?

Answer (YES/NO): YES